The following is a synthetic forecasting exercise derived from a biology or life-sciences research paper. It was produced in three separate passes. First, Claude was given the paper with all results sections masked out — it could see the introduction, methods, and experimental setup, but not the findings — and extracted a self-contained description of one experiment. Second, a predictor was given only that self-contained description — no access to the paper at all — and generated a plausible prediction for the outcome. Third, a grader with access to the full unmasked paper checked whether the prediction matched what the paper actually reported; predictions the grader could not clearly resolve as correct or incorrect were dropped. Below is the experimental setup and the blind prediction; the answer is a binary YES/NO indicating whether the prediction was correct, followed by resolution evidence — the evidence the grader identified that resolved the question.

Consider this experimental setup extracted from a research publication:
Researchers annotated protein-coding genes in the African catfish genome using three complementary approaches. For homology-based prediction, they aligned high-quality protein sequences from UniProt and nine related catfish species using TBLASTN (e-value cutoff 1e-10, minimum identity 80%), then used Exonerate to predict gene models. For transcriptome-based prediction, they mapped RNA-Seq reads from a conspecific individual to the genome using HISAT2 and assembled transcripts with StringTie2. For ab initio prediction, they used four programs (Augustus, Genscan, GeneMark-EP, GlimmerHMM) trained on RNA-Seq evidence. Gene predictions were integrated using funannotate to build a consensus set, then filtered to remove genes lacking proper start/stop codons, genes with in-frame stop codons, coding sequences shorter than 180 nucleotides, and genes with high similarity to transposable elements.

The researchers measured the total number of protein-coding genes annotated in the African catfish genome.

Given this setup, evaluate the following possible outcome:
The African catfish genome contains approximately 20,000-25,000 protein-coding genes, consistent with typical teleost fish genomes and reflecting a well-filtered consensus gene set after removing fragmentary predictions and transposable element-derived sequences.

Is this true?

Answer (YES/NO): NO